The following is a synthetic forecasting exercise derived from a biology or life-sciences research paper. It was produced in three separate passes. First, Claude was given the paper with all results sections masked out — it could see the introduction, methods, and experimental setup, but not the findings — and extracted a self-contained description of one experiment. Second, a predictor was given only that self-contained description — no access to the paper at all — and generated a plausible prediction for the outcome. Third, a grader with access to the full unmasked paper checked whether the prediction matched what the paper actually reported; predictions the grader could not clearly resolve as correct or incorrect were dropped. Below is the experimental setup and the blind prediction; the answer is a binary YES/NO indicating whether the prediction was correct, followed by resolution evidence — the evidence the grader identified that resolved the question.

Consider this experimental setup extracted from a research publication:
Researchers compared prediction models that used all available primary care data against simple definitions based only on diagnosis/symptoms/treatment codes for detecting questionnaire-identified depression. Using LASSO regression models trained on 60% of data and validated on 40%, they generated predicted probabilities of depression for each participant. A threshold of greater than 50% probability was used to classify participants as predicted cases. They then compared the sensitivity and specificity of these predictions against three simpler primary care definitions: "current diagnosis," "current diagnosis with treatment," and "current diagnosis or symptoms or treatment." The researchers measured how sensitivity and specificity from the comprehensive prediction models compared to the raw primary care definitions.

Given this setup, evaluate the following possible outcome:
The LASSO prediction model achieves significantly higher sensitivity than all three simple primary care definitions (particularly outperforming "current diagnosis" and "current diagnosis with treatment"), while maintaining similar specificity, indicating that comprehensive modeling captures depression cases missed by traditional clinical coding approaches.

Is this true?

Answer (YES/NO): NO